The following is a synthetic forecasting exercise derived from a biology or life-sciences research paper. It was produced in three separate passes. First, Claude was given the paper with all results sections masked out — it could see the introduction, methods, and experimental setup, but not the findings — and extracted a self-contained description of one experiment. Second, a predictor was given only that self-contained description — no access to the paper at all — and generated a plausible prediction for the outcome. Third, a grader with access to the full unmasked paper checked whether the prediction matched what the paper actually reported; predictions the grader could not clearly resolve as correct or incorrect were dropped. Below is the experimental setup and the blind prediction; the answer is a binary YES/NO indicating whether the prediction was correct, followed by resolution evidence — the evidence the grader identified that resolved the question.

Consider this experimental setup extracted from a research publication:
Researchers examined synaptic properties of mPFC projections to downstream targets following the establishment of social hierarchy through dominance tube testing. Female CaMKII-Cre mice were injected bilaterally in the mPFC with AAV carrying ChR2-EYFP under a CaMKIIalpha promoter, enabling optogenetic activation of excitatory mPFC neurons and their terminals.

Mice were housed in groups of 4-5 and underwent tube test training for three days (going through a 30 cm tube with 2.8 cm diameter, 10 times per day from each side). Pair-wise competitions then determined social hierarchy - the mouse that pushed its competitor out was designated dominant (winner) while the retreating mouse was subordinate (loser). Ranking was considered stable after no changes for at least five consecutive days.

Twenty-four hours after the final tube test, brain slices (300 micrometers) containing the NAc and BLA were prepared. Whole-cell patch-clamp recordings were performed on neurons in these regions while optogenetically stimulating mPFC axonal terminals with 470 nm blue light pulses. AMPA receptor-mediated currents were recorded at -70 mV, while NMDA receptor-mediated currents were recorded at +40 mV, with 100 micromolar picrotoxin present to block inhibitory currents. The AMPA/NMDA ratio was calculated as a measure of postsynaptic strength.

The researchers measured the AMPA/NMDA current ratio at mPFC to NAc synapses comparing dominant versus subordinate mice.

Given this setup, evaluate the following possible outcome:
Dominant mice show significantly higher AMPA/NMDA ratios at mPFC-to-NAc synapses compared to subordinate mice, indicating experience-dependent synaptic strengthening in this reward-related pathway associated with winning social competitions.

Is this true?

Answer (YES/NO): YES